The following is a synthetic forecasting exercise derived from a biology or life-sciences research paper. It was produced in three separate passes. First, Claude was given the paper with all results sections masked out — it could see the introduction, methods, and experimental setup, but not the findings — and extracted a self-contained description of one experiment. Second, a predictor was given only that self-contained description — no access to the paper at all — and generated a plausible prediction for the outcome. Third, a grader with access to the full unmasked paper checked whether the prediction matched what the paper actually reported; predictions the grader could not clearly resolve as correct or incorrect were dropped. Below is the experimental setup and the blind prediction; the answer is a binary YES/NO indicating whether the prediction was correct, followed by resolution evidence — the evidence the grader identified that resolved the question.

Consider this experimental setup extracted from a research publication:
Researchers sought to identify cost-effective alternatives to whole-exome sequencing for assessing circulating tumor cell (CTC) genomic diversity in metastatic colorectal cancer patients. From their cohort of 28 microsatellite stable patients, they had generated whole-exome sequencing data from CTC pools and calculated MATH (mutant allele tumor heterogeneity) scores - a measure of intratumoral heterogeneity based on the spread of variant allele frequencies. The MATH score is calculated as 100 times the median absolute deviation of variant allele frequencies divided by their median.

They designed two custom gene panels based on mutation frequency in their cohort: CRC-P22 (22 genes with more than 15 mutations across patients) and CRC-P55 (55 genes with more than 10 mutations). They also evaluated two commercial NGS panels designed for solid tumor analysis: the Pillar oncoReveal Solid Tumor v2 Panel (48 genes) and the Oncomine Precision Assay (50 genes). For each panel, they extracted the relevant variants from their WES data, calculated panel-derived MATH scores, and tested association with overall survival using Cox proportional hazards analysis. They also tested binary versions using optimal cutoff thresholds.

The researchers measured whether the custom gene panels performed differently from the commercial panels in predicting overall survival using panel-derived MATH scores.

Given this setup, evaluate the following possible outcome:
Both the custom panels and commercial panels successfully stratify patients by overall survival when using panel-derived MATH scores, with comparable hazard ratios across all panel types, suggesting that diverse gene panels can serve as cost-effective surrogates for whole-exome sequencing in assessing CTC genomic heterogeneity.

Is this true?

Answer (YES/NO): NO